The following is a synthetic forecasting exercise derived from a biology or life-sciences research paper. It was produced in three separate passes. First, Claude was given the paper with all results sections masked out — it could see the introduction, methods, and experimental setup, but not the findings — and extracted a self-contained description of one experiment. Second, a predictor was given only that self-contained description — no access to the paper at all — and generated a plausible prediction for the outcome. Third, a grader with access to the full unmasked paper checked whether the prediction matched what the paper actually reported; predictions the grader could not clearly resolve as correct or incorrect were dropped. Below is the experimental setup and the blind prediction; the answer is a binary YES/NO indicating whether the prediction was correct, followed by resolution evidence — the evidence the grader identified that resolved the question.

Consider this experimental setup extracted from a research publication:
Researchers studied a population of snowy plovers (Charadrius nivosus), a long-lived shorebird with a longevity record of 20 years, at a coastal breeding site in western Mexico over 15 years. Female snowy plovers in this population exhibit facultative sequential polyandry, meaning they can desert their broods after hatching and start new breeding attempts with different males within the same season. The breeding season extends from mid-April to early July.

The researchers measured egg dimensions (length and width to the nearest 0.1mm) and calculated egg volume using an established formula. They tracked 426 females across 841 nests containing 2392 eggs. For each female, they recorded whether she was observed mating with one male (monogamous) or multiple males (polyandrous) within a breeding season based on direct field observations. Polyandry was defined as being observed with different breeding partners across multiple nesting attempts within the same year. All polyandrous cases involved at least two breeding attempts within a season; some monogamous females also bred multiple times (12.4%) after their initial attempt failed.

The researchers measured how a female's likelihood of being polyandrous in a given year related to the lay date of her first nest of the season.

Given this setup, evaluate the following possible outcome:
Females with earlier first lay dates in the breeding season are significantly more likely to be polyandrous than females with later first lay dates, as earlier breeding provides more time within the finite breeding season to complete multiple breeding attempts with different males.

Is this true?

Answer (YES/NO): YES